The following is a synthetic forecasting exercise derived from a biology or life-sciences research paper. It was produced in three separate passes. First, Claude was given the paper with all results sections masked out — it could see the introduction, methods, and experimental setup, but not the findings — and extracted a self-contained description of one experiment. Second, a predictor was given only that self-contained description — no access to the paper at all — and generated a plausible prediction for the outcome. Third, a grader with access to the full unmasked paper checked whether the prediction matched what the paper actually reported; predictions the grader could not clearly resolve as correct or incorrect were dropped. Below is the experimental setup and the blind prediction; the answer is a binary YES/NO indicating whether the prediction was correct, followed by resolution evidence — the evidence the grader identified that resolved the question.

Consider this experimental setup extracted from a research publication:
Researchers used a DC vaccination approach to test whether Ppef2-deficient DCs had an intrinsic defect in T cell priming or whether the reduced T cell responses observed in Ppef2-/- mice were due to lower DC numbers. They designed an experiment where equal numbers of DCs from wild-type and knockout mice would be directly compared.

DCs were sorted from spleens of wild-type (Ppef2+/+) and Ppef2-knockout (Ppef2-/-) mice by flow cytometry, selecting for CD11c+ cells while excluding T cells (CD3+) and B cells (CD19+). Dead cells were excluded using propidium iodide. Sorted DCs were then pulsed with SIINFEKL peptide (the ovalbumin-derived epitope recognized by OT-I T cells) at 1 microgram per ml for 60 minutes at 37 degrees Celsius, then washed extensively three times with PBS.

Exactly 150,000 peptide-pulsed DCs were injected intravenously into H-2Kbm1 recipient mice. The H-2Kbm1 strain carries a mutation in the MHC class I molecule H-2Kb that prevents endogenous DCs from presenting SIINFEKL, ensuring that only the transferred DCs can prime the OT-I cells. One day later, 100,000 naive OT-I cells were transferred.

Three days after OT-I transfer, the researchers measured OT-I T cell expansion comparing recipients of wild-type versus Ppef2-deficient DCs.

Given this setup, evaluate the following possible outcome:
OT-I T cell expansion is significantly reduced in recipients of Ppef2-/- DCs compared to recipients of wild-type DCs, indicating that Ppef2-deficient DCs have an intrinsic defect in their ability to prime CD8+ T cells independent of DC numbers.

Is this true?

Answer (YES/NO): YES